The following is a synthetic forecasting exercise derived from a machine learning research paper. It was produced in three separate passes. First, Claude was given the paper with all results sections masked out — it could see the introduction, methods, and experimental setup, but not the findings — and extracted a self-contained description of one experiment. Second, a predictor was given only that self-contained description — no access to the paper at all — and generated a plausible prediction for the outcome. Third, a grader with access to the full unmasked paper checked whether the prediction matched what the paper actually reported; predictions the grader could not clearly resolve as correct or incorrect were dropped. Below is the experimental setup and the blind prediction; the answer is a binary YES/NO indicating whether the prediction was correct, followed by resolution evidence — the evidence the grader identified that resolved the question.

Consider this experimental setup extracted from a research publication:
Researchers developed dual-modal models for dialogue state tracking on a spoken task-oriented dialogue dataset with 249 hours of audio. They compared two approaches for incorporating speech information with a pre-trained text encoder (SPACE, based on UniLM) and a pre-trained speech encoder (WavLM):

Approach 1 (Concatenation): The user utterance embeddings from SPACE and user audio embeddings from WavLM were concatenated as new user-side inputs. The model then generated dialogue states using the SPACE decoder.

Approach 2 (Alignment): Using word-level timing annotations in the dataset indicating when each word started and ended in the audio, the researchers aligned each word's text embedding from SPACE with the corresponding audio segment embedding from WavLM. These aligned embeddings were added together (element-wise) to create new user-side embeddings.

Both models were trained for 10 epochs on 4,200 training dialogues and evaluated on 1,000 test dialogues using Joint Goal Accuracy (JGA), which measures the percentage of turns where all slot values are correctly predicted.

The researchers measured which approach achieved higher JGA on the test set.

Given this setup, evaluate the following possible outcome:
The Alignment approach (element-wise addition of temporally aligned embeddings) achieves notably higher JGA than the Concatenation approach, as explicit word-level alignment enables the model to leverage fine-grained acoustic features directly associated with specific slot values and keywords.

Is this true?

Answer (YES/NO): YES